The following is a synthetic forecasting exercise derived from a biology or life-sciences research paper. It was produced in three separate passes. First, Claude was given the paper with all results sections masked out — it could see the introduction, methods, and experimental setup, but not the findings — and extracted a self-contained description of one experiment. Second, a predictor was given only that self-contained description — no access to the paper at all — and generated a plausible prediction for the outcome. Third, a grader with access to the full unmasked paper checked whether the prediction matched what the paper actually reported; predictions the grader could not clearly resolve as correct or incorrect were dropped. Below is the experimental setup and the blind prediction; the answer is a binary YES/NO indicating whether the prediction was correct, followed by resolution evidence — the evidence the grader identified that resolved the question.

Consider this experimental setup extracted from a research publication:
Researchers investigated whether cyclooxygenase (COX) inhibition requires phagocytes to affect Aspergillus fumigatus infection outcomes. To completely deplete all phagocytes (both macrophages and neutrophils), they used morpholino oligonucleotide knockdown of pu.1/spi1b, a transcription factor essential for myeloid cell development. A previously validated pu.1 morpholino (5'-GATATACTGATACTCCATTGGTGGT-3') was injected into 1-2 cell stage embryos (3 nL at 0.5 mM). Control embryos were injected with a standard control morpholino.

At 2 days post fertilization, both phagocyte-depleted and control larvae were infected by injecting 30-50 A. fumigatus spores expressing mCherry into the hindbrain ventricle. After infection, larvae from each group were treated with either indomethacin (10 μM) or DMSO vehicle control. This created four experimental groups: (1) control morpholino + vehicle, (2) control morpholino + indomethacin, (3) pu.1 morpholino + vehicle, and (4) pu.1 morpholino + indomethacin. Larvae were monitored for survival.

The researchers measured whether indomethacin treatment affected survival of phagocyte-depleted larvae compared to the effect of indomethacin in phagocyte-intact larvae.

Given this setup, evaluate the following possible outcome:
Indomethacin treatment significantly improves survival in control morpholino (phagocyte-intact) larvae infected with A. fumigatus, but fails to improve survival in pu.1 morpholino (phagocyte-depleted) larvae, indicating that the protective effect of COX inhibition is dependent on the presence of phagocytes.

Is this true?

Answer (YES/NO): NO